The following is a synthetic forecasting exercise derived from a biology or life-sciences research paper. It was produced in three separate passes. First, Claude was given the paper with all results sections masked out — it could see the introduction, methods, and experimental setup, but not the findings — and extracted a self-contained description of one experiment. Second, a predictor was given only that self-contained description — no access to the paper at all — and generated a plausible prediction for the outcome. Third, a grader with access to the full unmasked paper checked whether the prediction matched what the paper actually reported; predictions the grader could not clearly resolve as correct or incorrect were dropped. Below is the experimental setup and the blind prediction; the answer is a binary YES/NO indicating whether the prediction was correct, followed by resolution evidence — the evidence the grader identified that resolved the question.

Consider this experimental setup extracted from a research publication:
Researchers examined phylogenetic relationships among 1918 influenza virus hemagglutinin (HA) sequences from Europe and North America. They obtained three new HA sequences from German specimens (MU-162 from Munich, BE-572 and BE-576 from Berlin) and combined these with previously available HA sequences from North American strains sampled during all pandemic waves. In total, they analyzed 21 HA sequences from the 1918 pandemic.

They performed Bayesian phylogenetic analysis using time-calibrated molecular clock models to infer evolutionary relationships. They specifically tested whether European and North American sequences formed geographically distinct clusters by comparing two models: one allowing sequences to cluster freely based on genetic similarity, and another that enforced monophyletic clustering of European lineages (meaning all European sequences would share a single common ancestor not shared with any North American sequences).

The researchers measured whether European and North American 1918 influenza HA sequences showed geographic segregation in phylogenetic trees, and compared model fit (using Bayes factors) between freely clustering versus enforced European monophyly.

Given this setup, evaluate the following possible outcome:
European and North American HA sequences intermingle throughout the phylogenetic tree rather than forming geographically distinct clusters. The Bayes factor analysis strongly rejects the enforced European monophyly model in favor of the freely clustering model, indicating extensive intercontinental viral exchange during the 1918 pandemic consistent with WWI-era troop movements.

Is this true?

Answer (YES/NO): YES